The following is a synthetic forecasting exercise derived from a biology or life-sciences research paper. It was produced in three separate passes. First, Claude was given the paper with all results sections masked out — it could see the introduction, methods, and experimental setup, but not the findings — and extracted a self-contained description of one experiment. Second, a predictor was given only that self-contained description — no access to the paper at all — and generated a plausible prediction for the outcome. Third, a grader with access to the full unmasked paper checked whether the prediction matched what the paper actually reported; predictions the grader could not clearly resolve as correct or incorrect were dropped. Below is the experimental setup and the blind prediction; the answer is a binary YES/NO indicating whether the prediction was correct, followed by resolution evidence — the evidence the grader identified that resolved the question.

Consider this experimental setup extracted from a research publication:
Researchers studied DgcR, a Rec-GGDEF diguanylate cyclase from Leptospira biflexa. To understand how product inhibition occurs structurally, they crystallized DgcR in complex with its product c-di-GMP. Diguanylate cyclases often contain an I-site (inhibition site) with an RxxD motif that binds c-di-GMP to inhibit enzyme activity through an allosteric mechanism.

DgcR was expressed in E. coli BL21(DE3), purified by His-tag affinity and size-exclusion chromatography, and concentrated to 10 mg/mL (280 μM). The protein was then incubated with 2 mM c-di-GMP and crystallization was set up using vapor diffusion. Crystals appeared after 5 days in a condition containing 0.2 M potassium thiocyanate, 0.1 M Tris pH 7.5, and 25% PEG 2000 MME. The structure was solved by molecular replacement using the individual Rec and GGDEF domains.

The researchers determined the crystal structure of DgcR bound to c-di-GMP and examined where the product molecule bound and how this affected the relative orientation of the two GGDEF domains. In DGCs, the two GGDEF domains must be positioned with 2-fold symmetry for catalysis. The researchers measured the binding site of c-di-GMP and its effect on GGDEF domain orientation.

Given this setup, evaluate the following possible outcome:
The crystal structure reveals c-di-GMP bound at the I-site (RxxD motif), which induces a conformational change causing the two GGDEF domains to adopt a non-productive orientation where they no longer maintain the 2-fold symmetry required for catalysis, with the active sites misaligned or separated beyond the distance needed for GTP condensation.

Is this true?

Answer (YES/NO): NO